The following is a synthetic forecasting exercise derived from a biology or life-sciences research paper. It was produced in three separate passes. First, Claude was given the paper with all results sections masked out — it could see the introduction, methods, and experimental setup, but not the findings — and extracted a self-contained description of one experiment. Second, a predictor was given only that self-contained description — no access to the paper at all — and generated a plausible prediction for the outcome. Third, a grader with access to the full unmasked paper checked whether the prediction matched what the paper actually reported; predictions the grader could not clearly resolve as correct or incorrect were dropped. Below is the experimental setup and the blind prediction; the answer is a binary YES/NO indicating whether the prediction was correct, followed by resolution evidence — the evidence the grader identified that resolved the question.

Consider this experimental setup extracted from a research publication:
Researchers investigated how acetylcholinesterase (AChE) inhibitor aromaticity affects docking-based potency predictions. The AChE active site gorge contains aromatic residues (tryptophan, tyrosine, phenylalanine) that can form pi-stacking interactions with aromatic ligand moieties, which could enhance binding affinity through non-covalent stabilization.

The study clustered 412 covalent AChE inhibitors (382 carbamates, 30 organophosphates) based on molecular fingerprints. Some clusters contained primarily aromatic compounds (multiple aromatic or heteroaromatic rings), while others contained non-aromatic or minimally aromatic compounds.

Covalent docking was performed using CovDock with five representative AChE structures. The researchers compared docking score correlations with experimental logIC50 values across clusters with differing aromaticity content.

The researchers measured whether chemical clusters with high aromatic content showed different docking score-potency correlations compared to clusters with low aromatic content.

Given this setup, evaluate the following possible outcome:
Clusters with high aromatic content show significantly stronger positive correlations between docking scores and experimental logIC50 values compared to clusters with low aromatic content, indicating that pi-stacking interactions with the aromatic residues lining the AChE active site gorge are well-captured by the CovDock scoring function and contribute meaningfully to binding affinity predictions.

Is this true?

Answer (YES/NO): YES